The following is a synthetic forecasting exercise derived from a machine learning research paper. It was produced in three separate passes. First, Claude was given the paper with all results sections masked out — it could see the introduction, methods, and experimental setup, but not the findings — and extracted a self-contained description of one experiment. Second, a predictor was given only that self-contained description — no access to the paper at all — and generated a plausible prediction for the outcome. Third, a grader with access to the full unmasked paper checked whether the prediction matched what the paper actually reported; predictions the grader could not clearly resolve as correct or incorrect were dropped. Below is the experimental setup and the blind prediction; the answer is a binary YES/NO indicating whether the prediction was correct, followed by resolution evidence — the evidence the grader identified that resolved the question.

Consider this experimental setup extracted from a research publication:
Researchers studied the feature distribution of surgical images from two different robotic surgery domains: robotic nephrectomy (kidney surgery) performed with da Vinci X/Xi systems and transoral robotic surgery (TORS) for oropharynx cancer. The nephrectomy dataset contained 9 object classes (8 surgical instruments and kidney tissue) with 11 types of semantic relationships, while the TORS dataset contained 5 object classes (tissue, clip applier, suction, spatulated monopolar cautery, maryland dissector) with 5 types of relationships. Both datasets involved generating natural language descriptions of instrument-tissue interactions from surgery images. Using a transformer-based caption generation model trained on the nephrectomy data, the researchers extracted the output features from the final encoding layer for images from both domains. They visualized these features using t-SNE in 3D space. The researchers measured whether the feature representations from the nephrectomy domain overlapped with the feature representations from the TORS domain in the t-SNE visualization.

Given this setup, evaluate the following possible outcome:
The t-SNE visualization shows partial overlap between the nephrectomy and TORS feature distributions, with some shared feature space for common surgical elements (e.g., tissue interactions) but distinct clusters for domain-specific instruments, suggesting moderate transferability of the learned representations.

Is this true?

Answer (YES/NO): NO